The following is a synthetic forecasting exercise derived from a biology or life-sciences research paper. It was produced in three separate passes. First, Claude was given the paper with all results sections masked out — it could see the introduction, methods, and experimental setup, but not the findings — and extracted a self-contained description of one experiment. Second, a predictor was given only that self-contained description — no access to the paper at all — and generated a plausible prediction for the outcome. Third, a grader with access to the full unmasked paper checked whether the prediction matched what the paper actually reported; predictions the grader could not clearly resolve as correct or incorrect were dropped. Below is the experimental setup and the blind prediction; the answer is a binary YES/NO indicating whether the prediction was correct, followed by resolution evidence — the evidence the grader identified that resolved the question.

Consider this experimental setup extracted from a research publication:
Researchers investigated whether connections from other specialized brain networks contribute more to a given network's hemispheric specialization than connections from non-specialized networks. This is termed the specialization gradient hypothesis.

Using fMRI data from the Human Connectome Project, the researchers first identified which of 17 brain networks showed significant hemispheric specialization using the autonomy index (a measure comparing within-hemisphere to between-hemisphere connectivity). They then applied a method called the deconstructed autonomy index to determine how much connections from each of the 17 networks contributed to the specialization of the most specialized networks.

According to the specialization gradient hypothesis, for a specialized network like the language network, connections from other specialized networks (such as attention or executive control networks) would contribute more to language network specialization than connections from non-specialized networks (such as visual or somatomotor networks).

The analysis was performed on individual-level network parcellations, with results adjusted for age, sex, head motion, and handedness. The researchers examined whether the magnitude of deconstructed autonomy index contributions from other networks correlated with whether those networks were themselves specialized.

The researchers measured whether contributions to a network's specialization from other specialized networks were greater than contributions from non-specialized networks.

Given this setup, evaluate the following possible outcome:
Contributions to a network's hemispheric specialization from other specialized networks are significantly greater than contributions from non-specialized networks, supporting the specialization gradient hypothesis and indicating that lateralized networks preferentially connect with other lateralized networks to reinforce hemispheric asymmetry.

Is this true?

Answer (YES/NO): YES